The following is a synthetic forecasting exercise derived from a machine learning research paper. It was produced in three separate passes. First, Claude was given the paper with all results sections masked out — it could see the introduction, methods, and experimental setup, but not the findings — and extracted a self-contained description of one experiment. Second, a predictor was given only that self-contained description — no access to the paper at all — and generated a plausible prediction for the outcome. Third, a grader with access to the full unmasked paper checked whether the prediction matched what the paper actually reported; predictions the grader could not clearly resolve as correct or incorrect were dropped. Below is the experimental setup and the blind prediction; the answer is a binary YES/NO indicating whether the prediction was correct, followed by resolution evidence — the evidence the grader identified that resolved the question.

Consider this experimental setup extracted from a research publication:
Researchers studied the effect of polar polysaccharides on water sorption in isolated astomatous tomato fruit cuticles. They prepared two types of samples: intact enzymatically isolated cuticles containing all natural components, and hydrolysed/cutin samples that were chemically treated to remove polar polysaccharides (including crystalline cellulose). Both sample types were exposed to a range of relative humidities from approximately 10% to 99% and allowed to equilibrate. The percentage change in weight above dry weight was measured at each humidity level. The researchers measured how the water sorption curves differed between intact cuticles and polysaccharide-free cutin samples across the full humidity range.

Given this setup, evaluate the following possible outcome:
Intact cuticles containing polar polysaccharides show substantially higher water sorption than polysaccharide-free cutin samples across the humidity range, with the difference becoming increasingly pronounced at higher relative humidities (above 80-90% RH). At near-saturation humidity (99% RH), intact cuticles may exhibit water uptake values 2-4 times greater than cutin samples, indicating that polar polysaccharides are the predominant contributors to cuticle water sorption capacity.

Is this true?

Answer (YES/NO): YES